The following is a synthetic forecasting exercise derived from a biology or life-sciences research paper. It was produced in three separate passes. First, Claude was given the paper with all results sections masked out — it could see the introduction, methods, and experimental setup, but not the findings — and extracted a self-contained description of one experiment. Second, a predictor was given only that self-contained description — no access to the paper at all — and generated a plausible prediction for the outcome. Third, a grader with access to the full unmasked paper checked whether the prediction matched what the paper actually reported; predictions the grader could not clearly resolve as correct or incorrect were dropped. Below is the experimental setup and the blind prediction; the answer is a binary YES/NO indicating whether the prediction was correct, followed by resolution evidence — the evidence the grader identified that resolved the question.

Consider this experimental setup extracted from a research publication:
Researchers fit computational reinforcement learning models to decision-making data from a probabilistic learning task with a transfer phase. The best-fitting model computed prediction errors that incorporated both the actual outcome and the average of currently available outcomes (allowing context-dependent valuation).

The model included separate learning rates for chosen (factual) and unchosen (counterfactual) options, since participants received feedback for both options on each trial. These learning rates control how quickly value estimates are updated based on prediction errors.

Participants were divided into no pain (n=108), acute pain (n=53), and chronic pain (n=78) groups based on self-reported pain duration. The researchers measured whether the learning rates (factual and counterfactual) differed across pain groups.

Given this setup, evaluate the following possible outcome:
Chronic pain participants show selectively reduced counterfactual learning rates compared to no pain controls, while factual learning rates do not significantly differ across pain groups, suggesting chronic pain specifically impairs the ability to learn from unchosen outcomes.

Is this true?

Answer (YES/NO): NO